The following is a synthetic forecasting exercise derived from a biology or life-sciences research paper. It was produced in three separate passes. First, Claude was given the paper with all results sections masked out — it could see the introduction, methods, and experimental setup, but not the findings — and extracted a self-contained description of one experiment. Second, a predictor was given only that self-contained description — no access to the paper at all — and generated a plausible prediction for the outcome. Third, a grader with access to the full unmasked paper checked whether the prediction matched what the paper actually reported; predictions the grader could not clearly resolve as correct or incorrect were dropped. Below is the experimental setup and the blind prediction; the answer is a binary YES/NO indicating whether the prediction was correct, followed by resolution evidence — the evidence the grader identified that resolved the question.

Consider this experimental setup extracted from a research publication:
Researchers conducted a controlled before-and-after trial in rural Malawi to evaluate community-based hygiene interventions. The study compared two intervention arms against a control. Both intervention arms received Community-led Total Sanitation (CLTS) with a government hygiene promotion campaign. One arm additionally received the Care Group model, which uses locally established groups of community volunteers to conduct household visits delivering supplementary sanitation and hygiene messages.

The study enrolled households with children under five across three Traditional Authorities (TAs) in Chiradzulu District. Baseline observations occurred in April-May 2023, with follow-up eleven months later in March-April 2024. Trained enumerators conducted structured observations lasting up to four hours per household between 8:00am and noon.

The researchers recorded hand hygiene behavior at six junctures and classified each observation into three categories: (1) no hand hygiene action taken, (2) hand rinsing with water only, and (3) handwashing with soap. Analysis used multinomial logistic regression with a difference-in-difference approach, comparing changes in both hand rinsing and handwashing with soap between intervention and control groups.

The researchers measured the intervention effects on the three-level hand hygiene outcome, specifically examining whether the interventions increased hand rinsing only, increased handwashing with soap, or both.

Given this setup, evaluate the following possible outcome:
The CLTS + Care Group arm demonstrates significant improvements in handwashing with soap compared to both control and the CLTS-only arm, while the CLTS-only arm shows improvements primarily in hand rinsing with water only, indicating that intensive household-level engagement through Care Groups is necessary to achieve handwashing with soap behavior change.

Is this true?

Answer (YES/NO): NO